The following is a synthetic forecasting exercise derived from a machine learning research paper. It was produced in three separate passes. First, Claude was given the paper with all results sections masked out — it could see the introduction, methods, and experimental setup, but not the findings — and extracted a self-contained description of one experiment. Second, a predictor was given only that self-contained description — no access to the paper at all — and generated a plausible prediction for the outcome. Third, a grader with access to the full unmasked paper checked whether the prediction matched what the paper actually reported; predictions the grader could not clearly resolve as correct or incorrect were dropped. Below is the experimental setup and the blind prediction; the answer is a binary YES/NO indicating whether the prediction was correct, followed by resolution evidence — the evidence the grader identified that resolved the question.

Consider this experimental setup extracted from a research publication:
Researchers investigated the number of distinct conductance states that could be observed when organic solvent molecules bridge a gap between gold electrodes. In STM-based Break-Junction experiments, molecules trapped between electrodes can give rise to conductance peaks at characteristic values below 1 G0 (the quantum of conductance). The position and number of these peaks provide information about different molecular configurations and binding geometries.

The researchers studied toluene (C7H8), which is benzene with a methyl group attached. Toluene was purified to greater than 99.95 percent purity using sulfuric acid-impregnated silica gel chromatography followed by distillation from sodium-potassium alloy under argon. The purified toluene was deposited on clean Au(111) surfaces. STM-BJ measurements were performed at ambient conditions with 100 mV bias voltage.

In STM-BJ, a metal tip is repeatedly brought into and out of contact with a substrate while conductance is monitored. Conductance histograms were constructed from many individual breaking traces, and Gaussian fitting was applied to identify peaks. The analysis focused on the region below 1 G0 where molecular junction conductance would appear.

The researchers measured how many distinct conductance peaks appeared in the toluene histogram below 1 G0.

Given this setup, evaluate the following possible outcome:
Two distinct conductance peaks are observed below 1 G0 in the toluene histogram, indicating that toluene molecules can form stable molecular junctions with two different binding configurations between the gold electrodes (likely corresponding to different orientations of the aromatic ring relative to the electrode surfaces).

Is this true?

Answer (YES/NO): NO